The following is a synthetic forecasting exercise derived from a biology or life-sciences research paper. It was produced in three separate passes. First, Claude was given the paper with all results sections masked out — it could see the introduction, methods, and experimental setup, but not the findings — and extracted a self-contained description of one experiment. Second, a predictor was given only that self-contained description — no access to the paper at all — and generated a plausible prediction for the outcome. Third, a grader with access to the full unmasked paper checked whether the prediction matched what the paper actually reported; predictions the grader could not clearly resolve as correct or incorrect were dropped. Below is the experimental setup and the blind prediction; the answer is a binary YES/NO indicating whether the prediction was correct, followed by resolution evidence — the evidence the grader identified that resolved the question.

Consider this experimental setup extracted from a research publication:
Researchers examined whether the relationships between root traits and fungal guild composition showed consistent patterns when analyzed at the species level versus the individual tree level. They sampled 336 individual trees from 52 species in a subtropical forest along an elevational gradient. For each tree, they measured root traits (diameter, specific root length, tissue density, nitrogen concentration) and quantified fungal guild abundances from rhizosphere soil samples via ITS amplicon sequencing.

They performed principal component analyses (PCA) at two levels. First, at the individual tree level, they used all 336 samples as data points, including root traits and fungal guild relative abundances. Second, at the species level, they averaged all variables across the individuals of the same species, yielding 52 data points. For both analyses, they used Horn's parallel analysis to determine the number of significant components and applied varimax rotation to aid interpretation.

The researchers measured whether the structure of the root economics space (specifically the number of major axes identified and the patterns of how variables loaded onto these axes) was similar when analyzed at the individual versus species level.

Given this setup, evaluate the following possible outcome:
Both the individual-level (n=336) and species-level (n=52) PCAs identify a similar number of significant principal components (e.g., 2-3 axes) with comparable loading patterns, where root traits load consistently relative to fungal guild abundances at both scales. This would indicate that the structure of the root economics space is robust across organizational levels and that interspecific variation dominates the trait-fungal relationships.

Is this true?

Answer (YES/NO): YES